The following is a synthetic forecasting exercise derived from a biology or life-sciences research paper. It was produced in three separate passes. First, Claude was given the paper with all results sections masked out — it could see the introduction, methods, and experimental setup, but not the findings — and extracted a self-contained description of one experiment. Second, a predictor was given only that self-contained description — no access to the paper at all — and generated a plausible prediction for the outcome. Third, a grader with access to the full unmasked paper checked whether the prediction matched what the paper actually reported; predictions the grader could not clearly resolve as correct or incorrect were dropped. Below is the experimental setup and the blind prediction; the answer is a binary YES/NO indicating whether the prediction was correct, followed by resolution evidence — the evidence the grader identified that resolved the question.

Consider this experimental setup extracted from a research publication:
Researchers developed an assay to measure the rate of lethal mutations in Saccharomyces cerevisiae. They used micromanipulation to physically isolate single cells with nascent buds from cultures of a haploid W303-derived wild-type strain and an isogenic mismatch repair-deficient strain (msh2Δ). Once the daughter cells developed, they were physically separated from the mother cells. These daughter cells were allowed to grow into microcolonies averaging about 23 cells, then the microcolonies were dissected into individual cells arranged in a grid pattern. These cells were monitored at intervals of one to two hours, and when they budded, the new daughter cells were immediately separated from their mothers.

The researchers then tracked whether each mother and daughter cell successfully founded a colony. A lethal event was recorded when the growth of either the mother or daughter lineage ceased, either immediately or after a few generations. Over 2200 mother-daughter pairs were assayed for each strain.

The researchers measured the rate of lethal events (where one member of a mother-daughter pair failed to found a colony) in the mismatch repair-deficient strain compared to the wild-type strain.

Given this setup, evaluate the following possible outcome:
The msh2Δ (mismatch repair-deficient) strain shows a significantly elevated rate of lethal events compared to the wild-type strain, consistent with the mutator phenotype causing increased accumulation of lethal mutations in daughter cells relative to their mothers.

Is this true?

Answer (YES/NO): YES